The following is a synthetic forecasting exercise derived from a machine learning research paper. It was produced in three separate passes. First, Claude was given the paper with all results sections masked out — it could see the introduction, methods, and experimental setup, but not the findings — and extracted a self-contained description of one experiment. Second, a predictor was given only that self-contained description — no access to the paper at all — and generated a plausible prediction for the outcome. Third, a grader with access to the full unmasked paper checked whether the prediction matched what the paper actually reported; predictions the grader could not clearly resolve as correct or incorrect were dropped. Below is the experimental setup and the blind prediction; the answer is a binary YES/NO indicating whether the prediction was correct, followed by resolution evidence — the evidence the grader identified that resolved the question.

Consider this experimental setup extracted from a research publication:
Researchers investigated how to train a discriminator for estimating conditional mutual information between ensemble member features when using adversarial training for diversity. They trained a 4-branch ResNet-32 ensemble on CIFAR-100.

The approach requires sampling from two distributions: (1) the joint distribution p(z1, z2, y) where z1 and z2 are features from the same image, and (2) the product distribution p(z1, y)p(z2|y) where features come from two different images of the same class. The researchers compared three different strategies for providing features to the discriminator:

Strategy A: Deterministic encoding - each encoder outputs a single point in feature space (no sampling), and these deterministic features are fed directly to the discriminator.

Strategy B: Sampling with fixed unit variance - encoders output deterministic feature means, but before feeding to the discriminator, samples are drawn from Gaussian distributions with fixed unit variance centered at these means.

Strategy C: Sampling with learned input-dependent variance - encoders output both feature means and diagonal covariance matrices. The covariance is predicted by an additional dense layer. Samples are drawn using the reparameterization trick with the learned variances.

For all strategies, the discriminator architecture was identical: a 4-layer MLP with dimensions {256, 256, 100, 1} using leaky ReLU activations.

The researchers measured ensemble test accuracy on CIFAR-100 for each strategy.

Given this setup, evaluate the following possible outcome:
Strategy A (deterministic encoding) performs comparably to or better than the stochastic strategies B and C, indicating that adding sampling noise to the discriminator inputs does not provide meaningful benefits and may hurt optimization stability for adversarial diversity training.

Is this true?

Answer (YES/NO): NO